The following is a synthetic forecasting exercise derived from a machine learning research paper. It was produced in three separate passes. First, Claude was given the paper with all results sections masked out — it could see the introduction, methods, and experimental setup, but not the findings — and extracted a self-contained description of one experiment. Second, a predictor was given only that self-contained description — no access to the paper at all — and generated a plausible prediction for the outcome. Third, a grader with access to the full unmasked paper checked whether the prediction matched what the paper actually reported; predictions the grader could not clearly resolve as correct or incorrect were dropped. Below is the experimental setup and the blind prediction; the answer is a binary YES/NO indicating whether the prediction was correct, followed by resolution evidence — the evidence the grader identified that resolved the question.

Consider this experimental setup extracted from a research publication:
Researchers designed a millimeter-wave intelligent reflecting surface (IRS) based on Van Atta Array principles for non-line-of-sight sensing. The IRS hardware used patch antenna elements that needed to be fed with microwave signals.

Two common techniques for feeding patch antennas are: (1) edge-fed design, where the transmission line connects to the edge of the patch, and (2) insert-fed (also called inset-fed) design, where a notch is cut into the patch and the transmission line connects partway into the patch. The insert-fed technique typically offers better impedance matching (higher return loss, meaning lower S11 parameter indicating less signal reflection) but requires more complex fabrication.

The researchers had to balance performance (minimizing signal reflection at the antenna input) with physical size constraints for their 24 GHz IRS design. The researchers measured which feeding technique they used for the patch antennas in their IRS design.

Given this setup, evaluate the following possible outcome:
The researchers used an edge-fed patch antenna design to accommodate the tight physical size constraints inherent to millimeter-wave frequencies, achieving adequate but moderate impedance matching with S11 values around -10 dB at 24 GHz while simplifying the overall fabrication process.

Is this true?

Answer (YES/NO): NO